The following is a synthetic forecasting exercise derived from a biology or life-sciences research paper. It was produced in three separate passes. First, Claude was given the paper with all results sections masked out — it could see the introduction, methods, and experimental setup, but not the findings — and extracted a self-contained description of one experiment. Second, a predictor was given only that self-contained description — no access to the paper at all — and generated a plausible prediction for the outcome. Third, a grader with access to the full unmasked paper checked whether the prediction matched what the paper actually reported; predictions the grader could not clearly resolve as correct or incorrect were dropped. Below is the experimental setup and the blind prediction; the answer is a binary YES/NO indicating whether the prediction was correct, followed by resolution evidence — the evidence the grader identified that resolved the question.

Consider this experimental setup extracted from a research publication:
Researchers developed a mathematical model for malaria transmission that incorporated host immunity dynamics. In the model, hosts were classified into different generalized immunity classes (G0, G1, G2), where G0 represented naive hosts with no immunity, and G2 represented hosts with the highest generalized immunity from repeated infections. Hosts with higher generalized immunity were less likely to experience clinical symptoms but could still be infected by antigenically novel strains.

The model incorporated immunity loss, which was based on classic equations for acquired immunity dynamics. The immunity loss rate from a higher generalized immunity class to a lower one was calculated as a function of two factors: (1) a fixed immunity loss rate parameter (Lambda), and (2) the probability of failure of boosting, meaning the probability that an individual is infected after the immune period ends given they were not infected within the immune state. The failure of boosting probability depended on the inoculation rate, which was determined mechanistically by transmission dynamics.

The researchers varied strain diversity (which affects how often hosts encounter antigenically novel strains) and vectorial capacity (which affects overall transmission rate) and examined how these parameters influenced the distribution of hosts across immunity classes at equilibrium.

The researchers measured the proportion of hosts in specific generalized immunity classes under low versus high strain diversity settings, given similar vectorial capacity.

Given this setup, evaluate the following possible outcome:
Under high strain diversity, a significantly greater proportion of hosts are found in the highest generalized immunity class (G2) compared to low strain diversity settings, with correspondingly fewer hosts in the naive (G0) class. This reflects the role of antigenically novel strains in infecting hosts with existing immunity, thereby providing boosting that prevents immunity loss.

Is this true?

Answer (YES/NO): YES